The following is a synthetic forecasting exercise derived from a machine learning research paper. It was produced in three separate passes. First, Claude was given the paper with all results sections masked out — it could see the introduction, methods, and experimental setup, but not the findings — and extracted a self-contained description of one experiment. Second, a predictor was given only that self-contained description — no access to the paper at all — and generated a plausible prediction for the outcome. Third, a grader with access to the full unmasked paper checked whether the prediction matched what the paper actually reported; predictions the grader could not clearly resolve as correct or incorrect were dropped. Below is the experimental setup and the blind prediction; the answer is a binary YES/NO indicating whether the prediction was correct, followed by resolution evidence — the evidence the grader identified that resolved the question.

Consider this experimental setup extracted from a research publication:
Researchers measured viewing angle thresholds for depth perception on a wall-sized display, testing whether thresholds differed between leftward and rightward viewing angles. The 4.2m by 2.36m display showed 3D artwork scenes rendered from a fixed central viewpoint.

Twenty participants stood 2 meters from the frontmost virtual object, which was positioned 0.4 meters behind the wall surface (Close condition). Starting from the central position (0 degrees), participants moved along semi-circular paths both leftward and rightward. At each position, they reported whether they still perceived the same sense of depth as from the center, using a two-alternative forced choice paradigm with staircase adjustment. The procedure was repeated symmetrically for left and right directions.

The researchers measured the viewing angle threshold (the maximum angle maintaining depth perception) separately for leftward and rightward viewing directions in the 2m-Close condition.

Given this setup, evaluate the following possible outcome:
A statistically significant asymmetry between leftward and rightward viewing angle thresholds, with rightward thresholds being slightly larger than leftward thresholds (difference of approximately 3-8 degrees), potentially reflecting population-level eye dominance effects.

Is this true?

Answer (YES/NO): NO